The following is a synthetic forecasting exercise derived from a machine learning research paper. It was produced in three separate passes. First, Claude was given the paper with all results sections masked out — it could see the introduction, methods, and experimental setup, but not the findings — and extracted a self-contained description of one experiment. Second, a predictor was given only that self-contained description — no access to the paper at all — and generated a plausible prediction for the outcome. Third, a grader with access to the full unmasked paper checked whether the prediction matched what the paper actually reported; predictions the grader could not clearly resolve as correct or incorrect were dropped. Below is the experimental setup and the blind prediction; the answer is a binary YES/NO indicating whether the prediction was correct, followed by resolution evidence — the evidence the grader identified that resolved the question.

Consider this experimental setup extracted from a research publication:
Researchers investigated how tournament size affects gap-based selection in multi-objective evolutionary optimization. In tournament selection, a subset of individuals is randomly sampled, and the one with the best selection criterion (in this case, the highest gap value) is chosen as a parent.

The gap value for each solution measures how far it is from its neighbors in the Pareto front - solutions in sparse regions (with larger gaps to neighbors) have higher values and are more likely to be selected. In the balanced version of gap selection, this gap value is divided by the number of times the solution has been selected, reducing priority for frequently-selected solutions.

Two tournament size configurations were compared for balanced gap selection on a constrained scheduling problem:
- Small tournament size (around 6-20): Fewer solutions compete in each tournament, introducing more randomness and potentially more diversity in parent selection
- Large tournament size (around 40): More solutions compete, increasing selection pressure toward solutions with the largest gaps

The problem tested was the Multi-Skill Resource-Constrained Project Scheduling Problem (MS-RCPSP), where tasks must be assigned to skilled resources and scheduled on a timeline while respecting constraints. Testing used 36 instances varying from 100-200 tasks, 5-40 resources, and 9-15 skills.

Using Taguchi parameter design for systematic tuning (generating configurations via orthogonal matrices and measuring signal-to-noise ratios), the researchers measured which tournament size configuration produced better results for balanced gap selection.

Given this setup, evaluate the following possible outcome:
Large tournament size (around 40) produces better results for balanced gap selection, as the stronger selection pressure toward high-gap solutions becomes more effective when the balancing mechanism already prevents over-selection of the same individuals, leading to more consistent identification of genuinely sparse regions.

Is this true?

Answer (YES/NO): YES